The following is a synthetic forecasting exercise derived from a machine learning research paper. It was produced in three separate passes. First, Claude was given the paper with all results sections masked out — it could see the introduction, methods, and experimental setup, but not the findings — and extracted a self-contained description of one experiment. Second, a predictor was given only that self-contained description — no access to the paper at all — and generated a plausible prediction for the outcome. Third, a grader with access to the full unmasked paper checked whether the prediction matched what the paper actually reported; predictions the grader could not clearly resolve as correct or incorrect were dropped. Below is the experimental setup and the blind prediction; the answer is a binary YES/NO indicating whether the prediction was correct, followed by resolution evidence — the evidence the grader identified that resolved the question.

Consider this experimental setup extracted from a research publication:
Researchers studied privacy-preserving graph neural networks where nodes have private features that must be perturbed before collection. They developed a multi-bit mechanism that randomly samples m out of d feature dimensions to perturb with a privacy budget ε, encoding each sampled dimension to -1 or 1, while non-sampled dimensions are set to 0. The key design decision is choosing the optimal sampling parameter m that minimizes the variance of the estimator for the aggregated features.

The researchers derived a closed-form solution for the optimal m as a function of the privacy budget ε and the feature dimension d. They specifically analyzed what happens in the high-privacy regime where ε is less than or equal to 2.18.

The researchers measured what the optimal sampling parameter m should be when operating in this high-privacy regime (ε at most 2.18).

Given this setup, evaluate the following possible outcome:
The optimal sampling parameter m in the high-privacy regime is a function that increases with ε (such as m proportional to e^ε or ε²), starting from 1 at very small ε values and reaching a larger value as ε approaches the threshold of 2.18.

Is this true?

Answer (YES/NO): NO